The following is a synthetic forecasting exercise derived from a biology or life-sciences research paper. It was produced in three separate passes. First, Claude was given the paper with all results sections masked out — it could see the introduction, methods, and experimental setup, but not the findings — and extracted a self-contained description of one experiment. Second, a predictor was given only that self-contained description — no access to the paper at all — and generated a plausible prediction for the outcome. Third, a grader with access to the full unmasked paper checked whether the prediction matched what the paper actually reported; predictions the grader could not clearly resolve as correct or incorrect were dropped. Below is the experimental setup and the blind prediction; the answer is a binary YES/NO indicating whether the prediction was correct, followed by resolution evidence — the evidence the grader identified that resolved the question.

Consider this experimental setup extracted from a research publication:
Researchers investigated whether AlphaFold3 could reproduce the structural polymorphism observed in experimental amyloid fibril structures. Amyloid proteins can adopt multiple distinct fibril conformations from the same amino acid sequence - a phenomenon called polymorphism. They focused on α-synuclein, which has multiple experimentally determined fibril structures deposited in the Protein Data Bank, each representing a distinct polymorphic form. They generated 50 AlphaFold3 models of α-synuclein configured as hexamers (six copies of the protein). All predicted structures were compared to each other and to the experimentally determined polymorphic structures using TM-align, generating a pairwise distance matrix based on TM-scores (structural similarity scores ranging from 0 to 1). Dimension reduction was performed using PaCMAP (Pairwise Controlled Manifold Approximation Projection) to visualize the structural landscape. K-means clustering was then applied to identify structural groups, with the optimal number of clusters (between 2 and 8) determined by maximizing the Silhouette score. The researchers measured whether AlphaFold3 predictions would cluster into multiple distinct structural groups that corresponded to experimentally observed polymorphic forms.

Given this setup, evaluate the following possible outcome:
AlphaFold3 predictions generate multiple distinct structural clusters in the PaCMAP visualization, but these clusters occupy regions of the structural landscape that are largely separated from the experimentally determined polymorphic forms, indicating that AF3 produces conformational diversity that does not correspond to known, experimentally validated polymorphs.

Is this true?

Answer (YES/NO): NO